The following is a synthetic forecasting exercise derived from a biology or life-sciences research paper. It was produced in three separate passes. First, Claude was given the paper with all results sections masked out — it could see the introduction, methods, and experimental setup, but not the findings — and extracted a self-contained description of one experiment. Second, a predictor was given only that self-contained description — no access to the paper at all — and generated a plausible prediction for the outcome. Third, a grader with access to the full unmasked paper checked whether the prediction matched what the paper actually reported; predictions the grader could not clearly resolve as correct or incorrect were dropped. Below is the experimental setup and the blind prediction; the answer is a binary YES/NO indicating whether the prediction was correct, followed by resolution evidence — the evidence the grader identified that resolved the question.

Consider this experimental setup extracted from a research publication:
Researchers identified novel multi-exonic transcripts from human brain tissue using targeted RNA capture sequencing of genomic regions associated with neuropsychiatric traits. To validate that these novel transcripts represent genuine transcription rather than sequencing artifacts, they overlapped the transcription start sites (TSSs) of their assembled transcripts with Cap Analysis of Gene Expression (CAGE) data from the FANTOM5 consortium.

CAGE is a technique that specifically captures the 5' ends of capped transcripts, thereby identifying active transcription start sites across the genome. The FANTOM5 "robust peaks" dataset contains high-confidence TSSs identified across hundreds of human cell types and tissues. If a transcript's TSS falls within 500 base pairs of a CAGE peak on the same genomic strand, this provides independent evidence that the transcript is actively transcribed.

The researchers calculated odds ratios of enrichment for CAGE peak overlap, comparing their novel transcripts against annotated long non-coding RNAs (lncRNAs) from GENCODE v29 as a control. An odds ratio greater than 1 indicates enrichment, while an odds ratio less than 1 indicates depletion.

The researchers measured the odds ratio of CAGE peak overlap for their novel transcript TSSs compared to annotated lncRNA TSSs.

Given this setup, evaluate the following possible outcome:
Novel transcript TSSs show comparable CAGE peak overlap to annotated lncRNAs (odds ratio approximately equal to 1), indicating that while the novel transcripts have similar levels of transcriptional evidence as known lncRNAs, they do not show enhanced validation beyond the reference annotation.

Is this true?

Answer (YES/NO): NO